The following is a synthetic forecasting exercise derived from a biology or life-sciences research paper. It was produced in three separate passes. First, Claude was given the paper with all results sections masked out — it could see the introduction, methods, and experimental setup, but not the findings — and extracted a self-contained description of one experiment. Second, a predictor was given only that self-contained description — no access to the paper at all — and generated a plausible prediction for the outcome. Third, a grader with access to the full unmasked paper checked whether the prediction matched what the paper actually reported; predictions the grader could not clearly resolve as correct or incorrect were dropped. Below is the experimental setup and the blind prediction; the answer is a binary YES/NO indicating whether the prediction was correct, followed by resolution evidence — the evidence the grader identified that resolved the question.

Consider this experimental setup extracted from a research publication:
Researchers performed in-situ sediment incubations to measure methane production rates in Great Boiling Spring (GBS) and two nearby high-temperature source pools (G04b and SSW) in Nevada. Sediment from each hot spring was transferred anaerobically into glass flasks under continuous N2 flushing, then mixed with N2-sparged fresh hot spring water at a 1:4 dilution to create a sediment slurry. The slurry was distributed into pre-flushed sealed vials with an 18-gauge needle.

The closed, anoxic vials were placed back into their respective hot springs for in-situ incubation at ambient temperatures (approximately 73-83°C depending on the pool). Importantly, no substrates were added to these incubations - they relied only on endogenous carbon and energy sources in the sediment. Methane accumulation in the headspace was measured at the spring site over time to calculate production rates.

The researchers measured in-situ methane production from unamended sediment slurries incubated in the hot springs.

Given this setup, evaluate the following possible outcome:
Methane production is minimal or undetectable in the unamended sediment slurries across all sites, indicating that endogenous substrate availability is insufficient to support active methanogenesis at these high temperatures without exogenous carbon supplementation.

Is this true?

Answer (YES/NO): NO